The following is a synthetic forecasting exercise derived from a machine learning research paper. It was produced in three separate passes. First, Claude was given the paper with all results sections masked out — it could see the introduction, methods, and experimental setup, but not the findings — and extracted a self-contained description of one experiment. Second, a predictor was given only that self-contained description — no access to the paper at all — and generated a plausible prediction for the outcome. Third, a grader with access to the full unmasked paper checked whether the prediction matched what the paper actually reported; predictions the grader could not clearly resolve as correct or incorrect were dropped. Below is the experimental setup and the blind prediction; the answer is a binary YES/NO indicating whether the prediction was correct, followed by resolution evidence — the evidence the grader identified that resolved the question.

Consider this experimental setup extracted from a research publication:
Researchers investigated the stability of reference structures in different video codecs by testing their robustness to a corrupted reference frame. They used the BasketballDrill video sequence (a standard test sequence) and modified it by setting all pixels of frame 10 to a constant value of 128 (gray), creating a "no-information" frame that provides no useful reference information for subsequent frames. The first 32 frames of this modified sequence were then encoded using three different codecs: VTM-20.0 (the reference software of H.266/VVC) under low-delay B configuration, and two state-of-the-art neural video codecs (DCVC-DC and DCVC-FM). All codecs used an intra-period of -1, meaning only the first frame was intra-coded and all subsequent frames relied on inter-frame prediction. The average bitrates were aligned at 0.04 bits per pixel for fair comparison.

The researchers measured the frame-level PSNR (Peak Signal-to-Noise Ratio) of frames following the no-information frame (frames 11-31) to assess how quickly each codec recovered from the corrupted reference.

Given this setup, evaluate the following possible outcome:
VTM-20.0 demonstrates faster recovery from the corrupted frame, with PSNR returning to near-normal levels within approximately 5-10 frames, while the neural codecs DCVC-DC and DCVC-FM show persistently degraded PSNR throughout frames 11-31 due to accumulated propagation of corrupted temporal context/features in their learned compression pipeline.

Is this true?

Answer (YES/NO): NO